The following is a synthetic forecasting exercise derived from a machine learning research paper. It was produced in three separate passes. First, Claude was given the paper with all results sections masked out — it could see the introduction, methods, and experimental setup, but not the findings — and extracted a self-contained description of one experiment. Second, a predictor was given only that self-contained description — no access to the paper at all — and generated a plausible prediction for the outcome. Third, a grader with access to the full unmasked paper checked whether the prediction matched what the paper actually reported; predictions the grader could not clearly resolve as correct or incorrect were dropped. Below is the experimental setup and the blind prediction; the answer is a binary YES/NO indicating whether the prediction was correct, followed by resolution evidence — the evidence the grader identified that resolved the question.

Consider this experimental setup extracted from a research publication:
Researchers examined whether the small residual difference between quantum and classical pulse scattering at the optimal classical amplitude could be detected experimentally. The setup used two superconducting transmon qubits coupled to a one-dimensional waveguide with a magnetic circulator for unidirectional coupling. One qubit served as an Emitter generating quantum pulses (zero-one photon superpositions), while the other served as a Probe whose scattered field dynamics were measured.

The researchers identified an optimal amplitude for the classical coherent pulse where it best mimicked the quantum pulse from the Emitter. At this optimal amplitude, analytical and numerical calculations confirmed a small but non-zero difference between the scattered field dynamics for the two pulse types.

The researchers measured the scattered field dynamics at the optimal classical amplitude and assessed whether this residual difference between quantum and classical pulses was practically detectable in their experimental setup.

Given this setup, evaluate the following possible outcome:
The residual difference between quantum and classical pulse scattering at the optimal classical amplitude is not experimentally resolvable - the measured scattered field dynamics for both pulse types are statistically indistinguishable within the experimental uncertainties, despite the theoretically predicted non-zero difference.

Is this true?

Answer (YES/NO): YES